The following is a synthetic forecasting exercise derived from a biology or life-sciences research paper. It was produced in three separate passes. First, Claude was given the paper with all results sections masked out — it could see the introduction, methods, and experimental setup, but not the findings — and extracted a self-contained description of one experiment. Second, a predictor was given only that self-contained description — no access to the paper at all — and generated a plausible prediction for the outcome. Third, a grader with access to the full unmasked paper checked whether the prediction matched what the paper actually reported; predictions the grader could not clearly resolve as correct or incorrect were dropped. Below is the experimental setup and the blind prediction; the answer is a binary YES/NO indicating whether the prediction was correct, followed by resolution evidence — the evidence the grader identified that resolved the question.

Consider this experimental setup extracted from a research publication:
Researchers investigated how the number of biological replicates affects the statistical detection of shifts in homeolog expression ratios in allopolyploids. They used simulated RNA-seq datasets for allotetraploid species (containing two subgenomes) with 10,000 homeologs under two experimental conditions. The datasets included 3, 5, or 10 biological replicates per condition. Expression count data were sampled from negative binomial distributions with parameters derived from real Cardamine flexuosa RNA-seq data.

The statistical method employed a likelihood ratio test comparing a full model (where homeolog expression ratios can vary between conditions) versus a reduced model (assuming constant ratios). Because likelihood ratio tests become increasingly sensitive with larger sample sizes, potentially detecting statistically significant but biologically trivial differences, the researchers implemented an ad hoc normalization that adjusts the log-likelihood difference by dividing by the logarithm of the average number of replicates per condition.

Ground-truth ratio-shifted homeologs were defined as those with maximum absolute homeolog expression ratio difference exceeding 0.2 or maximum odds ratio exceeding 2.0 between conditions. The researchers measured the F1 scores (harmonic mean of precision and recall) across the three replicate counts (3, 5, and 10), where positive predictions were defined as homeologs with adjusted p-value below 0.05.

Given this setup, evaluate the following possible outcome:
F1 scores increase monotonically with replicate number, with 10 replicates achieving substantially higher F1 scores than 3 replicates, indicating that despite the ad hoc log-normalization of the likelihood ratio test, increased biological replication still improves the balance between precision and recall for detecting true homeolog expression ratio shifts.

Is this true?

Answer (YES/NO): YES